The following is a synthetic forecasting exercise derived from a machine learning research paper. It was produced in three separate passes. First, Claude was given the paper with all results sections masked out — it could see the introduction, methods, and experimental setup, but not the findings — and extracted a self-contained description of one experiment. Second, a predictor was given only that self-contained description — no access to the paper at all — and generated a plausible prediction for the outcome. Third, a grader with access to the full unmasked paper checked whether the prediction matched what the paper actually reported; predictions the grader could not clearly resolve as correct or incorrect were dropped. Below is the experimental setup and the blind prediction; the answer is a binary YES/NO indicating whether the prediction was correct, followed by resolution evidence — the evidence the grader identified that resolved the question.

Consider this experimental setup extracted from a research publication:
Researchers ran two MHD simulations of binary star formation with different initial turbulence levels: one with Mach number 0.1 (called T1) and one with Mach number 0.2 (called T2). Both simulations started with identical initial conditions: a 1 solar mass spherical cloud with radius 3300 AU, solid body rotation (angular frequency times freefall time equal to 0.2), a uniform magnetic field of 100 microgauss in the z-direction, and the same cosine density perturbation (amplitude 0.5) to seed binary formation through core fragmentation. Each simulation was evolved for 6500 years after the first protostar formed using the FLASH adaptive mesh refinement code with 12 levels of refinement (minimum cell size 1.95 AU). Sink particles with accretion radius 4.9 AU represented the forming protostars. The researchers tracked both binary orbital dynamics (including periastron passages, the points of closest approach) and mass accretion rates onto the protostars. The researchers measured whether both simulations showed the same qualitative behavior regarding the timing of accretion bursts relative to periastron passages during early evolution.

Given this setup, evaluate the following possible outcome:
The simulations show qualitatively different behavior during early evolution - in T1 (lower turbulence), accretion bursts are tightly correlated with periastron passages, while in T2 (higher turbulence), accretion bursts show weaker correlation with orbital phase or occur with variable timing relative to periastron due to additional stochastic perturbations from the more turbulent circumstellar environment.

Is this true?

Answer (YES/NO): NO